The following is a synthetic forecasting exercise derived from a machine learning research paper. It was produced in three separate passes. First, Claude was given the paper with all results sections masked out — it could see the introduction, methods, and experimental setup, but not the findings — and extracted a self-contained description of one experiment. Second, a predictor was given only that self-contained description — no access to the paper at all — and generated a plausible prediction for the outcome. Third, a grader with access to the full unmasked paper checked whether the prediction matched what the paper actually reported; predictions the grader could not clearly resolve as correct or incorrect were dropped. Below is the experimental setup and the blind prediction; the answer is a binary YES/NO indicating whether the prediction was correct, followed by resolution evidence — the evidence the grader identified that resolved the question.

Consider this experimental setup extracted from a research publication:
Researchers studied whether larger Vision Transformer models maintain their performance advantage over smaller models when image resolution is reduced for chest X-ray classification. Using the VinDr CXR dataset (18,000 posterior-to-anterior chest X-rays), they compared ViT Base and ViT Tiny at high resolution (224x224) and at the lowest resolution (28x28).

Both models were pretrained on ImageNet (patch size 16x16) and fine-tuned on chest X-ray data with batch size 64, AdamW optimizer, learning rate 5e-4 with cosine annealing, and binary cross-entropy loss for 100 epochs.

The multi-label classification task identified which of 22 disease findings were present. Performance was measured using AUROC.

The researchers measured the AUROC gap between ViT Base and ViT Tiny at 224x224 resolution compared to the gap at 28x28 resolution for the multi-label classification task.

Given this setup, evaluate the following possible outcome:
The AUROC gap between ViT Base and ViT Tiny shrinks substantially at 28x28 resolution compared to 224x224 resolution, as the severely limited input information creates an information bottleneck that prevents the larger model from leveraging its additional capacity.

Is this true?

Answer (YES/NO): YES